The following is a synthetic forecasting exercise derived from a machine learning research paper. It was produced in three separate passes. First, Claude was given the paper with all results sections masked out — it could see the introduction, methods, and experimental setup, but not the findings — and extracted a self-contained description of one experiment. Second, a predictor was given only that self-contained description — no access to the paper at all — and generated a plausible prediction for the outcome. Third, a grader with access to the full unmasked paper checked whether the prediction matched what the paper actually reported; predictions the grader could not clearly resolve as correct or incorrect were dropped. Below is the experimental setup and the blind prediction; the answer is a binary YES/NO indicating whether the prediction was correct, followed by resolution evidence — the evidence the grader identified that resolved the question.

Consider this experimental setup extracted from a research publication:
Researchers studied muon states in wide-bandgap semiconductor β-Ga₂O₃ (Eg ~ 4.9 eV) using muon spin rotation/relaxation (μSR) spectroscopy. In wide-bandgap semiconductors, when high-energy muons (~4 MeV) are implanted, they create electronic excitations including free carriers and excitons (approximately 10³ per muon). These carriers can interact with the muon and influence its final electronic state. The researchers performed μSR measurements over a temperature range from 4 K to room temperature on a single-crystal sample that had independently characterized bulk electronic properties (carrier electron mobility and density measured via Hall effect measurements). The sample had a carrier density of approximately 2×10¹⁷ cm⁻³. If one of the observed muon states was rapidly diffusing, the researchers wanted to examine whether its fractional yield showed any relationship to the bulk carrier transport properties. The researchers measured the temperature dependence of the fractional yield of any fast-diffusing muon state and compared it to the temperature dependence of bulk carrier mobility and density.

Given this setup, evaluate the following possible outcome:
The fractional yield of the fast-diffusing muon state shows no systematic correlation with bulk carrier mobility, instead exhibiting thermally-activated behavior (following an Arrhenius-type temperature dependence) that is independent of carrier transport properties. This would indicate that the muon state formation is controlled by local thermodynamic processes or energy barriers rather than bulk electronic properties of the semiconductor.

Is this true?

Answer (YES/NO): NO